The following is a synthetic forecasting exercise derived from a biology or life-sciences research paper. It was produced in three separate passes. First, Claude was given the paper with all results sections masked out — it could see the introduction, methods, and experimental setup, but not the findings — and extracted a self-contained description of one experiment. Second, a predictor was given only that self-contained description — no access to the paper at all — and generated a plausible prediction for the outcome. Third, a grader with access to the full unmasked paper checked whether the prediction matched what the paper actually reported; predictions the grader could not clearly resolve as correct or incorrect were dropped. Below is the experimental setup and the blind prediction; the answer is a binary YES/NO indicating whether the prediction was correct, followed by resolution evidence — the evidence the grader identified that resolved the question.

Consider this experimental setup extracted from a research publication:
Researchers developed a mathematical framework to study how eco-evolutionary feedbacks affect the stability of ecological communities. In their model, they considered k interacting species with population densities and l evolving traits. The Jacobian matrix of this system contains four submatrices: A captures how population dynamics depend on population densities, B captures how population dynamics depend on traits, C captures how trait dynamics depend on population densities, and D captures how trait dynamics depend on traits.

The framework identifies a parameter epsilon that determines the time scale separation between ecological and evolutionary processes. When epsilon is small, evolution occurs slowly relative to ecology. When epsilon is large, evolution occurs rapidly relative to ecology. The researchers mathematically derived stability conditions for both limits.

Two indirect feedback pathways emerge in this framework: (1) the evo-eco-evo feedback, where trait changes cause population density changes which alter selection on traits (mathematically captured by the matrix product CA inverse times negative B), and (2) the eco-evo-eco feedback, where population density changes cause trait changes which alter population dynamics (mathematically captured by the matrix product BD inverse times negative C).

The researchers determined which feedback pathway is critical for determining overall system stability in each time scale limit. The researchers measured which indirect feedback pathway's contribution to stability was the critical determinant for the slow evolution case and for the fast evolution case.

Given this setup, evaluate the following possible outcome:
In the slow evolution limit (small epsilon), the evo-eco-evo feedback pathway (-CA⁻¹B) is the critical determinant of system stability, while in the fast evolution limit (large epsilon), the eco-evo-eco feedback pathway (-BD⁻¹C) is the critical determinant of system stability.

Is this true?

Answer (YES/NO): YES